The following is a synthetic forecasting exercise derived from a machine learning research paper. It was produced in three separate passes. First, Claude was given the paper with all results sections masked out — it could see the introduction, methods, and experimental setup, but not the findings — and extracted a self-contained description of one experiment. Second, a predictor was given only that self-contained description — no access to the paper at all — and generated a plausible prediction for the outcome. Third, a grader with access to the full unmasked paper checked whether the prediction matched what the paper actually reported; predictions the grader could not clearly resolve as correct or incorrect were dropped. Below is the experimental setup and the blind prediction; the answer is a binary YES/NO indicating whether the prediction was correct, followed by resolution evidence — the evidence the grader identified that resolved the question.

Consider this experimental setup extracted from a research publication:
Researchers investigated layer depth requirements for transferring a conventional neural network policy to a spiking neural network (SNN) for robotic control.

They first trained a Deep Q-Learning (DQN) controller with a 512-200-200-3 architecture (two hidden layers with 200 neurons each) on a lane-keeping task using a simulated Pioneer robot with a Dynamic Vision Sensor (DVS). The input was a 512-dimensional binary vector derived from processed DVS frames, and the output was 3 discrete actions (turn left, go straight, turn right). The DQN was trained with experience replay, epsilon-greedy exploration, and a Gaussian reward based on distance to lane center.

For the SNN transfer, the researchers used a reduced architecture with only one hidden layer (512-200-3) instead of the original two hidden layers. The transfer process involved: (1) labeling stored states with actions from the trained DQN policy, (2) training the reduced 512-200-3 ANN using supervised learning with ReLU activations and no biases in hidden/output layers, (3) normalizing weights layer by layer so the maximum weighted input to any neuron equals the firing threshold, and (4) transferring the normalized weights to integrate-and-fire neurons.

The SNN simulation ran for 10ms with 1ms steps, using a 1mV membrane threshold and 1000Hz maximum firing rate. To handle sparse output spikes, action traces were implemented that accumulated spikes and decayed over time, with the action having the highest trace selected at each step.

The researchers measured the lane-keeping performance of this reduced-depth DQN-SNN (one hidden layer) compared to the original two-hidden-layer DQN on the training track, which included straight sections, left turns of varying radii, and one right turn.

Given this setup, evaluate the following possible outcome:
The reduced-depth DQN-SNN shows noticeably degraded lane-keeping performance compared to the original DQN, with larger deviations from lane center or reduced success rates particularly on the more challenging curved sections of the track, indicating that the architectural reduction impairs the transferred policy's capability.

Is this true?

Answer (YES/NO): NO